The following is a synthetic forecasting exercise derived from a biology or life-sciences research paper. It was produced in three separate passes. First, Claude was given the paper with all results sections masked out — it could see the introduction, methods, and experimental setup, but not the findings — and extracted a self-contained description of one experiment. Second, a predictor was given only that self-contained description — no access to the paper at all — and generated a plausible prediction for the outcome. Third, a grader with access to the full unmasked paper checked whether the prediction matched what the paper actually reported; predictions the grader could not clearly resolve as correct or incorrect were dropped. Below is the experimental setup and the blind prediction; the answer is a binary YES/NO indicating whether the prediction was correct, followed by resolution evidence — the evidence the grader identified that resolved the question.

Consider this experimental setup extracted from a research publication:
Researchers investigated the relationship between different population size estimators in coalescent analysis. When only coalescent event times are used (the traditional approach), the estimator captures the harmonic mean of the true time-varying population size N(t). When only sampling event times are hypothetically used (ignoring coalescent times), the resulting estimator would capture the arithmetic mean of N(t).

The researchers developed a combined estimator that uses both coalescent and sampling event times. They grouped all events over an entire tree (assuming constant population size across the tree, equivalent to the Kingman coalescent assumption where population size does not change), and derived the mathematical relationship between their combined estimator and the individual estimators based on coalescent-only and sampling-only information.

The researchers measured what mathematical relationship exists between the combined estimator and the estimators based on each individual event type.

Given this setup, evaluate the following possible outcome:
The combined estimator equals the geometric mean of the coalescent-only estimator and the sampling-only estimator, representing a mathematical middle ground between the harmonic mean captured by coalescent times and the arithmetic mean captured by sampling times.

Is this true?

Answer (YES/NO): YES